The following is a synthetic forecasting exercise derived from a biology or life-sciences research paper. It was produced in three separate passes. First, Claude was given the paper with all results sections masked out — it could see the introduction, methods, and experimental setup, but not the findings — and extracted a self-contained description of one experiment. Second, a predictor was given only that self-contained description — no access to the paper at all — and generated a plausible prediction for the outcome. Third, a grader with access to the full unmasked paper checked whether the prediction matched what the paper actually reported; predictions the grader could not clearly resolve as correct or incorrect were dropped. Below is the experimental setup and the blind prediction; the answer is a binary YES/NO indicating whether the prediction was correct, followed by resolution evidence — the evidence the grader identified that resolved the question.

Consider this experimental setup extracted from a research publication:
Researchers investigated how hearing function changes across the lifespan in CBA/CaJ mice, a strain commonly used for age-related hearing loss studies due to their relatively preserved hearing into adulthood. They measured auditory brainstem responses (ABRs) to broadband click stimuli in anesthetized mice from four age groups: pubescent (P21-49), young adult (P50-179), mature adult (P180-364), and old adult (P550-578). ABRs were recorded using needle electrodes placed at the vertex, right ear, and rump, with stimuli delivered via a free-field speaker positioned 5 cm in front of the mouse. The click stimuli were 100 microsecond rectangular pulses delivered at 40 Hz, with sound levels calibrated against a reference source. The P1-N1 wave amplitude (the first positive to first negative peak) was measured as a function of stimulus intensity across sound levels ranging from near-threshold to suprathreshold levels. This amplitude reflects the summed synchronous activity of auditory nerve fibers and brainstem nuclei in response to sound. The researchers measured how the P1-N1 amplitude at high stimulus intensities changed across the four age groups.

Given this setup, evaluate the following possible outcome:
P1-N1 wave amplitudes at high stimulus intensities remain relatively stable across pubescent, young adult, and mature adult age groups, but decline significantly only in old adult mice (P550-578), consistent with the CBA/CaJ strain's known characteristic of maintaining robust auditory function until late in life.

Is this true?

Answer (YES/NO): NO